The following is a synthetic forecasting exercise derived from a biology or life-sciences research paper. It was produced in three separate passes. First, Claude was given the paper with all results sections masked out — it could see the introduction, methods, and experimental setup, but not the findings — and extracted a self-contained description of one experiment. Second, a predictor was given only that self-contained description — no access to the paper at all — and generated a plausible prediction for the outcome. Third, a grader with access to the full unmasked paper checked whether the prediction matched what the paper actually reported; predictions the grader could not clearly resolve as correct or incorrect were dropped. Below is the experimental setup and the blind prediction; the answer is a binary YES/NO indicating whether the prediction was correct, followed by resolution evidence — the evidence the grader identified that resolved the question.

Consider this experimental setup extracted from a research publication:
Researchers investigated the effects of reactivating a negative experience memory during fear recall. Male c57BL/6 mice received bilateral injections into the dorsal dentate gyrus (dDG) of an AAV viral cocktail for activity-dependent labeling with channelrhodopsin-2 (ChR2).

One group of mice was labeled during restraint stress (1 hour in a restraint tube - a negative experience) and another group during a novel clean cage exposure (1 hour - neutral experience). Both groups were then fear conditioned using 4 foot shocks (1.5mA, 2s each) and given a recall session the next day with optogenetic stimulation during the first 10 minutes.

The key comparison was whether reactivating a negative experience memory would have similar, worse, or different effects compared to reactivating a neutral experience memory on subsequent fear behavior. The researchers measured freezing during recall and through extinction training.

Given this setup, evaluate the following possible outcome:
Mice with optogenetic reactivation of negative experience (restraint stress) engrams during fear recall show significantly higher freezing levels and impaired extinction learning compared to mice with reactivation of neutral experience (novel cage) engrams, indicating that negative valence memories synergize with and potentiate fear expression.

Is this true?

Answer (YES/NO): NO